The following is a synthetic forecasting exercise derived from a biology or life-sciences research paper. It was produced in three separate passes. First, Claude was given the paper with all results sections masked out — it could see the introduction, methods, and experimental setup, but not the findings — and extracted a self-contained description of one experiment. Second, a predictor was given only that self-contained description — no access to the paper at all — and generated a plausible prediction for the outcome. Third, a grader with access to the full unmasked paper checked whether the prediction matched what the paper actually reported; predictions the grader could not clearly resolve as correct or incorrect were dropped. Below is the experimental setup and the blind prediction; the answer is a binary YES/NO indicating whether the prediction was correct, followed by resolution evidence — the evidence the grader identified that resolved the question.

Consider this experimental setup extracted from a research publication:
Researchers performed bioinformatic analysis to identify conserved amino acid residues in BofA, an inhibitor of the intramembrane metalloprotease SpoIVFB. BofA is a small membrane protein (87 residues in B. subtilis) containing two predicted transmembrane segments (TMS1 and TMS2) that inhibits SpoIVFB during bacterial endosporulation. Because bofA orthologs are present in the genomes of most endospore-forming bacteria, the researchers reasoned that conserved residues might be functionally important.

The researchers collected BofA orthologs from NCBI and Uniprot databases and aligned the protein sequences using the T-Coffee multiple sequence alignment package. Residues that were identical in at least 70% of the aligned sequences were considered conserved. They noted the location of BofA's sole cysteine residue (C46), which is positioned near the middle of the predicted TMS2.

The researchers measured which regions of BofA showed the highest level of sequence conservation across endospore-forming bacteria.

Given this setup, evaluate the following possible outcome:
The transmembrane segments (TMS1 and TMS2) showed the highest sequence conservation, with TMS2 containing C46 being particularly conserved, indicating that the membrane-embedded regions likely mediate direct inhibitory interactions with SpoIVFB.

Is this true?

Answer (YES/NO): NO